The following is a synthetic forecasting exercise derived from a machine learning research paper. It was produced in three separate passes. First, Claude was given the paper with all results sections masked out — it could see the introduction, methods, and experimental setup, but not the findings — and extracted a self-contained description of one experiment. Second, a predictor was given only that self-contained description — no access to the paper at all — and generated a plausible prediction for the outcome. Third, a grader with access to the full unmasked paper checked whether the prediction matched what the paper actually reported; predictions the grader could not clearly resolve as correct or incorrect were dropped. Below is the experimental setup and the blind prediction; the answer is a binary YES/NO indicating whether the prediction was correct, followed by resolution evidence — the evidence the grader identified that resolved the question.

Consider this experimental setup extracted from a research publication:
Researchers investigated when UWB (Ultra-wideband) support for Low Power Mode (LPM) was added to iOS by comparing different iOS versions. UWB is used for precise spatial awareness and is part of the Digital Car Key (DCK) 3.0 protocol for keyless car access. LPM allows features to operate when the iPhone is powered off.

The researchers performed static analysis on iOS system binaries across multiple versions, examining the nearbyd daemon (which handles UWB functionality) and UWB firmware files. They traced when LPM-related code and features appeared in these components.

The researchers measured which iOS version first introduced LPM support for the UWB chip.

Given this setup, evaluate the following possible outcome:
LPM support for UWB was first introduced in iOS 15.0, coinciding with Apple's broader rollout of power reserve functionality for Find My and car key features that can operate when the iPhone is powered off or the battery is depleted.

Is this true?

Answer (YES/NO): NO